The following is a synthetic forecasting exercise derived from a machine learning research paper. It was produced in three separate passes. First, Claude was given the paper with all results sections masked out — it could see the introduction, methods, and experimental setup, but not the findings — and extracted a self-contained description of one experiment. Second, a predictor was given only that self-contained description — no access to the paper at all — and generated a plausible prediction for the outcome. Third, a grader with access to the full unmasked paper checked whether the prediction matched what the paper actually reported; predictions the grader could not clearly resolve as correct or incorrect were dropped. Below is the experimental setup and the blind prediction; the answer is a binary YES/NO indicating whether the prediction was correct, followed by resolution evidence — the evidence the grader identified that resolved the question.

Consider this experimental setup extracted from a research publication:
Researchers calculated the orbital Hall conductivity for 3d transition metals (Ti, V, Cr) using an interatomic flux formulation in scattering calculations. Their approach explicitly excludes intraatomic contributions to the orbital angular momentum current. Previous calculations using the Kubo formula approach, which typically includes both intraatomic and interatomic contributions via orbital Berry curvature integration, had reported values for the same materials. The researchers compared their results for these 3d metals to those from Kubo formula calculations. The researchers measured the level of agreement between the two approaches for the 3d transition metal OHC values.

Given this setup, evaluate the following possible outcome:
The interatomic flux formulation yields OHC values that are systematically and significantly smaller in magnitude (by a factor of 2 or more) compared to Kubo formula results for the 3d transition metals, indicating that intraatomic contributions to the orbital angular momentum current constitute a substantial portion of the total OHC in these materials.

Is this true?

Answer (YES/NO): NO